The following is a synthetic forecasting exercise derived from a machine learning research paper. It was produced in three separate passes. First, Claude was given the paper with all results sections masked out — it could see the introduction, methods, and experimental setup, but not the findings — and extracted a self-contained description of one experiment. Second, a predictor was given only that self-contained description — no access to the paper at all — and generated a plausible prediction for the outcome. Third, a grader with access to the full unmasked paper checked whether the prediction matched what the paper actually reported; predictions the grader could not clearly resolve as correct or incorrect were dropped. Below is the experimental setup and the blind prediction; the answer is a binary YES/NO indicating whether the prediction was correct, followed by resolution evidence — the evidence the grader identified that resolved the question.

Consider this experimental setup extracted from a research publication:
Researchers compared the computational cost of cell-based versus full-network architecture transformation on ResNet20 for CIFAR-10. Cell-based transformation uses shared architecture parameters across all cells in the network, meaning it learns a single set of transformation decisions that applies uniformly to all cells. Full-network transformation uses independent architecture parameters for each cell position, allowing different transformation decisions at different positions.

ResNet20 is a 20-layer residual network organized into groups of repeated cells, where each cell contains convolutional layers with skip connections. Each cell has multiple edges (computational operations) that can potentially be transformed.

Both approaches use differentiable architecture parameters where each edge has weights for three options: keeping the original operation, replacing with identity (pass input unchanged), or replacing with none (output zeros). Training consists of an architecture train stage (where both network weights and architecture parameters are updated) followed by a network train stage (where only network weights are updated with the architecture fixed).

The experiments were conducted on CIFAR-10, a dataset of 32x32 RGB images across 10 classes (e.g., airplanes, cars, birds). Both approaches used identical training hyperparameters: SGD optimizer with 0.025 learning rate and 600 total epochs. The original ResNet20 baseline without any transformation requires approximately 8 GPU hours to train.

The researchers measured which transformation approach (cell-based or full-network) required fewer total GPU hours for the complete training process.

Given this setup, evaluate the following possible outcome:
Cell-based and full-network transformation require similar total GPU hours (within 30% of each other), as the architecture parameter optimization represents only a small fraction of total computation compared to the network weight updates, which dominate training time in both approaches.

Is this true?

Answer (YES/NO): YES